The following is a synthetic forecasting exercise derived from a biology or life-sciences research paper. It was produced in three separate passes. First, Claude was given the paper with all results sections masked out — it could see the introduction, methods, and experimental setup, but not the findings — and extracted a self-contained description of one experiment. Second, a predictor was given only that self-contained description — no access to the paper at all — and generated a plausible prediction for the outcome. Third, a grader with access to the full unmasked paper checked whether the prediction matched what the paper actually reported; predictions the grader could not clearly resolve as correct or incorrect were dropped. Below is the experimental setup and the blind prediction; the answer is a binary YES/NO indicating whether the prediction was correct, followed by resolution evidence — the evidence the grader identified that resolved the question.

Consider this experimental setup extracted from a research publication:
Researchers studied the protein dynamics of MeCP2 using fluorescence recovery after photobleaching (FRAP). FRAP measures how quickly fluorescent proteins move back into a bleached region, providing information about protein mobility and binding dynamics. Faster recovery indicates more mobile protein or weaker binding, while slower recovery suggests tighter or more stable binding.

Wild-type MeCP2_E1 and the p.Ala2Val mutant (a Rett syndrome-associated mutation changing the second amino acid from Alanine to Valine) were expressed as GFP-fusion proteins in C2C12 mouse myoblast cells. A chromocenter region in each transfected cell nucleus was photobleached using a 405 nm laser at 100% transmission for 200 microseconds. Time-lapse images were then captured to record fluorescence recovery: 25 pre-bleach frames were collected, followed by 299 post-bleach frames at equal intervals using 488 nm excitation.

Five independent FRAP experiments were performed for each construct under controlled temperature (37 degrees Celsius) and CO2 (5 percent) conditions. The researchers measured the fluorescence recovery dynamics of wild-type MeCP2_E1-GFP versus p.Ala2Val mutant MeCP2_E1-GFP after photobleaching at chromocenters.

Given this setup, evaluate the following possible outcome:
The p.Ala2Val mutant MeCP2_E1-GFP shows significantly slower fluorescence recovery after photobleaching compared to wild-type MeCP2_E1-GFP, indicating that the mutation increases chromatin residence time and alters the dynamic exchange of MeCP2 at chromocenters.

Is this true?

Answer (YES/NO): YES